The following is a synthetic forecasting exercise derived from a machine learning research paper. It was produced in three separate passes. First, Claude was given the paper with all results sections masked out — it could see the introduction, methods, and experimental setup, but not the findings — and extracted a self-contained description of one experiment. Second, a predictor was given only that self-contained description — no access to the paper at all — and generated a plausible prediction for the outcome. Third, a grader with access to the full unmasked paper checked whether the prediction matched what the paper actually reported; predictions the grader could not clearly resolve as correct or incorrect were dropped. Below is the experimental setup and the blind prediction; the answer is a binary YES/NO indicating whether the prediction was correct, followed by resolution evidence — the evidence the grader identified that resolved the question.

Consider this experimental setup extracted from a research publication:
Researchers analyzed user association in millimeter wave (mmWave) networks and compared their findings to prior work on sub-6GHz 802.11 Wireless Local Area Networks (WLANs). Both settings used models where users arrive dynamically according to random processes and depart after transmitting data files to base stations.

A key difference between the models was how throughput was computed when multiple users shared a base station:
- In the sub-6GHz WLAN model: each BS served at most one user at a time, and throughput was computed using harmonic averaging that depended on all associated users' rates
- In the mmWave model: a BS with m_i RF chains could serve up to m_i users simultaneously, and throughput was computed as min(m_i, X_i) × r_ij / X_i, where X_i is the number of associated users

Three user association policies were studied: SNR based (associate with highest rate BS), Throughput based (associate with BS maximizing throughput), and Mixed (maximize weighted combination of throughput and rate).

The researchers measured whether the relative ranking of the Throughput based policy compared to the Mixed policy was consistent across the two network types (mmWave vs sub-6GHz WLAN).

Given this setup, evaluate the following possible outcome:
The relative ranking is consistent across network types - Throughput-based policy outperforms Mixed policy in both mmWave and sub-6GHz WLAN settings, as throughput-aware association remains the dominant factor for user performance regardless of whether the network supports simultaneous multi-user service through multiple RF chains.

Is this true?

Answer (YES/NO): NO